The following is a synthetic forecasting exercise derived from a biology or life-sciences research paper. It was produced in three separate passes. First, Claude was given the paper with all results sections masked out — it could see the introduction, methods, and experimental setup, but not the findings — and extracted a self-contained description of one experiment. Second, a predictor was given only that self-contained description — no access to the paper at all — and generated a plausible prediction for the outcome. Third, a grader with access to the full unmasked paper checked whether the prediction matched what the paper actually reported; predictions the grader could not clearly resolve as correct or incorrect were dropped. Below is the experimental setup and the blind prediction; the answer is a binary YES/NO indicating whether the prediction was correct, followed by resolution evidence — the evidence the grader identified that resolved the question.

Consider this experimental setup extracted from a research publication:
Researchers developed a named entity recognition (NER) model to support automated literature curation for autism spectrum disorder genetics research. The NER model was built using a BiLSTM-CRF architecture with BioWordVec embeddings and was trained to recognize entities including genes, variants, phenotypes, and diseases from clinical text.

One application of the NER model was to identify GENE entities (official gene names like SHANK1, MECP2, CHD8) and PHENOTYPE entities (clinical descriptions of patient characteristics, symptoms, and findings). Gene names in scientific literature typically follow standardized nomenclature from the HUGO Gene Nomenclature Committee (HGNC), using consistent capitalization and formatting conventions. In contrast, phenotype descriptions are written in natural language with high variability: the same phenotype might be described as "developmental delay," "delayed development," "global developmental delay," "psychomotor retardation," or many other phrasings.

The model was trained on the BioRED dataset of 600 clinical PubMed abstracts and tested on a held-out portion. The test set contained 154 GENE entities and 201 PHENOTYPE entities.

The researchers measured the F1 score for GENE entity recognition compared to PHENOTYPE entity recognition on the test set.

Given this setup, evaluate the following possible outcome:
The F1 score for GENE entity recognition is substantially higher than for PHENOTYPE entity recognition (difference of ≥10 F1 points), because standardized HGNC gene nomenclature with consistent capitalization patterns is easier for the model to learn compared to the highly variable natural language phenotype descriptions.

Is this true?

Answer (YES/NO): YES